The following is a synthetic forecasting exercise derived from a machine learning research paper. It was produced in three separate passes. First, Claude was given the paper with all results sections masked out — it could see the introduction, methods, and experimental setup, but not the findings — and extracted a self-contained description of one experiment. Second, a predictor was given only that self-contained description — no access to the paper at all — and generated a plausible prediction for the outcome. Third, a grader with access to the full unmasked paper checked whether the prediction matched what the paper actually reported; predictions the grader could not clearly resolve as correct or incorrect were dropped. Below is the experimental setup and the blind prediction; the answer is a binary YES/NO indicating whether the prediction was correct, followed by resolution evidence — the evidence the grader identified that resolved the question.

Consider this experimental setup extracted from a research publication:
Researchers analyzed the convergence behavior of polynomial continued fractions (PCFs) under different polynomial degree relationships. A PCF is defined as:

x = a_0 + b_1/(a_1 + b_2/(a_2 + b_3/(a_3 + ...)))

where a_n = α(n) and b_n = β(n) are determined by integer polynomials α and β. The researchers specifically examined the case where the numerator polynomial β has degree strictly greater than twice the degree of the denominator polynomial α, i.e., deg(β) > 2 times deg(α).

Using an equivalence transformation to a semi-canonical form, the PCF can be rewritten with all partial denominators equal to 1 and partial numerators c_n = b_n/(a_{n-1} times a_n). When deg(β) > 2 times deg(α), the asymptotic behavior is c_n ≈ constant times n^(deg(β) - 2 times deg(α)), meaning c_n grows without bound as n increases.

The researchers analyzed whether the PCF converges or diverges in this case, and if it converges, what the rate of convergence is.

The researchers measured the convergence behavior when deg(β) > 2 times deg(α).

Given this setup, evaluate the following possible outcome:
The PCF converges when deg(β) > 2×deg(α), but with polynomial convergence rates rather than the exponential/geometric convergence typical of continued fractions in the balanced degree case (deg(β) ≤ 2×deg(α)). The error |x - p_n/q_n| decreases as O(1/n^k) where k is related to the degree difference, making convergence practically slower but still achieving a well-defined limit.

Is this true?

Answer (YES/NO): YES